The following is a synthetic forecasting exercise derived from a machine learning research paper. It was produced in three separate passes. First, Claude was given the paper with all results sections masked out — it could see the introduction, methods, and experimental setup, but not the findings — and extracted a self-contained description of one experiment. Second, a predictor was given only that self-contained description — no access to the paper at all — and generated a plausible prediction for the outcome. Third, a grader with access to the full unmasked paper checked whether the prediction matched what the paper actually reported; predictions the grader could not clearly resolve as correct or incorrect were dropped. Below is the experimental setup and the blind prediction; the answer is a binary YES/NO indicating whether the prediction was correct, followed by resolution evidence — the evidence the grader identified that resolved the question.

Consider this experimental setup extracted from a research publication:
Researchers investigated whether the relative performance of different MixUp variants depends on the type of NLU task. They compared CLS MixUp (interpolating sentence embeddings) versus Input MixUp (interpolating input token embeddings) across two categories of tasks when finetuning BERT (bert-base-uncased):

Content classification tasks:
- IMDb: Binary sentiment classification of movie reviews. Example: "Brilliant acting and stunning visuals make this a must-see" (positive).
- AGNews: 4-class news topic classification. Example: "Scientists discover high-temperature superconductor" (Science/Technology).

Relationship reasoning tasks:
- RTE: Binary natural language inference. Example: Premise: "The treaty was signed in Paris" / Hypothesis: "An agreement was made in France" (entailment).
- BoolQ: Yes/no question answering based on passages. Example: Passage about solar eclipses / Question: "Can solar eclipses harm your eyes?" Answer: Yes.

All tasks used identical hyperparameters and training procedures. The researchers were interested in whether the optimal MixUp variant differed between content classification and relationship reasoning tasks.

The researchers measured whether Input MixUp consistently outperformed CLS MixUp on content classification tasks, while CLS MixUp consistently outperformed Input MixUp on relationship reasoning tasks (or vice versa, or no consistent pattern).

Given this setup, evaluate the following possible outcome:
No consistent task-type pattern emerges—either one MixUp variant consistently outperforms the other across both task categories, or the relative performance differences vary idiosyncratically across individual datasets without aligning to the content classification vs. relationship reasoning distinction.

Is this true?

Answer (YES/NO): NO